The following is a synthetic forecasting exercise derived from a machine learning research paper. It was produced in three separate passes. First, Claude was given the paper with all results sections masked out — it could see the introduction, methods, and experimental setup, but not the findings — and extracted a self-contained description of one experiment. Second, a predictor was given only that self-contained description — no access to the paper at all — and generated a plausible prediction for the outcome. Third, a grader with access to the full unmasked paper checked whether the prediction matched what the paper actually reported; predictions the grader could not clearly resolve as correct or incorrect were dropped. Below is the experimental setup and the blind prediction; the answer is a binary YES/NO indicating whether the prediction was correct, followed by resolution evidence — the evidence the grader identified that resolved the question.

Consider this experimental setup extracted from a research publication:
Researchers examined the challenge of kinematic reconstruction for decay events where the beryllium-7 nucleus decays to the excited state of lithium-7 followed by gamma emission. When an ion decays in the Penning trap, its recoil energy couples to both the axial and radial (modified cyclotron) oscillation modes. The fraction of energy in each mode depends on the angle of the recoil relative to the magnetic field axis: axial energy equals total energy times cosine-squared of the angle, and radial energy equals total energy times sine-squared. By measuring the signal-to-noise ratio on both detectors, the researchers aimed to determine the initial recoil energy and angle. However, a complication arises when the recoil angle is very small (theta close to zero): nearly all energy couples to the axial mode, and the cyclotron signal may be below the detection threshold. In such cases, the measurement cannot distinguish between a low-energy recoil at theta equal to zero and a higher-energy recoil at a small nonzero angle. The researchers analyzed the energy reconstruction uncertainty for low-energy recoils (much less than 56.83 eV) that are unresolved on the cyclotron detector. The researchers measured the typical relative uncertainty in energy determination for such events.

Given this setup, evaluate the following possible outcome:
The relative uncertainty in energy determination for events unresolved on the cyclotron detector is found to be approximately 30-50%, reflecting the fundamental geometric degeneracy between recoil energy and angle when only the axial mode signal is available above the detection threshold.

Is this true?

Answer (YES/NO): NO